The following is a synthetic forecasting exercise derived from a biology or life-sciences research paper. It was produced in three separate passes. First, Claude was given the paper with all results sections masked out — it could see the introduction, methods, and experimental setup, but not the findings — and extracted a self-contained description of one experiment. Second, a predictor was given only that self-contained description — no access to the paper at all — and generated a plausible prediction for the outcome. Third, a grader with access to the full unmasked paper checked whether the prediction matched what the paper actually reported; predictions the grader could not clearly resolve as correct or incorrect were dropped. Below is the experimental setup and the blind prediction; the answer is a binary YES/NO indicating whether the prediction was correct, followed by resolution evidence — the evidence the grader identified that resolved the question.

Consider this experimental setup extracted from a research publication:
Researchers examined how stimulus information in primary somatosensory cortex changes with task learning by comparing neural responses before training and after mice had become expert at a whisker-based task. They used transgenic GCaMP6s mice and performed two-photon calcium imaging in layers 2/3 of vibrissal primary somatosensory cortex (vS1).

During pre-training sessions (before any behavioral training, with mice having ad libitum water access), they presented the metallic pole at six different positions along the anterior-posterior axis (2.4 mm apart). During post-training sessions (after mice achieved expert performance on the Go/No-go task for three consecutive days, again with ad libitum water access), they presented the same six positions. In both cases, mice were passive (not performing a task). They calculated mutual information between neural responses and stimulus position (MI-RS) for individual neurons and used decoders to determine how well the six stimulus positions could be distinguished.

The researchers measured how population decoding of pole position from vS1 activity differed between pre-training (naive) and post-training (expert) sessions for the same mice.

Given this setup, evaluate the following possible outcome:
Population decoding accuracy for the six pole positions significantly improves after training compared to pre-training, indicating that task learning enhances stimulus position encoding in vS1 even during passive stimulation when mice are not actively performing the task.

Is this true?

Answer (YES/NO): YES